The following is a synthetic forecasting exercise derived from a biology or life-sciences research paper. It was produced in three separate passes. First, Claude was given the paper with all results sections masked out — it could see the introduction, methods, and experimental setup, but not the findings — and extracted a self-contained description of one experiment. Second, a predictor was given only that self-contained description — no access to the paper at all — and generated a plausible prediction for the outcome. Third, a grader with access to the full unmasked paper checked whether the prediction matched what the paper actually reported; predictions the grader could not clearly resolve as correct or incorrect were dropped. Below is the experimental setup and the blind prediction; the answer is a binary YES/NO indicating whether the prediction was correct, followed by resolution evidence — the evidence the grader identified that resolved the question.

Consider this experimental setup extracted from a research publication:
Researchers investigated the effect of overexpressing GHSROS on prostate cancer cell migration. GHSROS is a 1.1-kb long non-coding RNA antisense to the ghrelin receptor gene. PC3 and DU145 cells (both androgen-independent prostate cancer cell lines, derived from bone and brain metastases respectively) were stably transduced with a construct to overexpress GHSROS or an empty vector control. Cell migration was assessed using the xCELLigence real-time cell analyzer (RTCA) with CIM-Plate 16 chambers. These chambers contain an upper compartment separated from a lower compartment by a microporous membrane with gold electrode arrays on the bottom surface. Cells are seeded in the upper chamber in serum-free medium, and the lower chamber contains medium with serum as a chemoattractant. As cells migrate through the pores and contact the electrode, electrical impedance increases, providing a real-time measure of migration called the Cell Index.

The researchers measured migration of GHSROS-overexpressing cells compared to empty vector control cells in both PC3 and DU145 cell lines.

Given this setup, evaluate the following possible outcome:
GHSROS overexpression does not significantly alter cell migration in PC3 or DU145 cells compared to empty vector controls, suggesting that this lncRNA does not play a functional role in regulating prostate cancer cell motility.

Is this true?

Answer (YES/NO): NO